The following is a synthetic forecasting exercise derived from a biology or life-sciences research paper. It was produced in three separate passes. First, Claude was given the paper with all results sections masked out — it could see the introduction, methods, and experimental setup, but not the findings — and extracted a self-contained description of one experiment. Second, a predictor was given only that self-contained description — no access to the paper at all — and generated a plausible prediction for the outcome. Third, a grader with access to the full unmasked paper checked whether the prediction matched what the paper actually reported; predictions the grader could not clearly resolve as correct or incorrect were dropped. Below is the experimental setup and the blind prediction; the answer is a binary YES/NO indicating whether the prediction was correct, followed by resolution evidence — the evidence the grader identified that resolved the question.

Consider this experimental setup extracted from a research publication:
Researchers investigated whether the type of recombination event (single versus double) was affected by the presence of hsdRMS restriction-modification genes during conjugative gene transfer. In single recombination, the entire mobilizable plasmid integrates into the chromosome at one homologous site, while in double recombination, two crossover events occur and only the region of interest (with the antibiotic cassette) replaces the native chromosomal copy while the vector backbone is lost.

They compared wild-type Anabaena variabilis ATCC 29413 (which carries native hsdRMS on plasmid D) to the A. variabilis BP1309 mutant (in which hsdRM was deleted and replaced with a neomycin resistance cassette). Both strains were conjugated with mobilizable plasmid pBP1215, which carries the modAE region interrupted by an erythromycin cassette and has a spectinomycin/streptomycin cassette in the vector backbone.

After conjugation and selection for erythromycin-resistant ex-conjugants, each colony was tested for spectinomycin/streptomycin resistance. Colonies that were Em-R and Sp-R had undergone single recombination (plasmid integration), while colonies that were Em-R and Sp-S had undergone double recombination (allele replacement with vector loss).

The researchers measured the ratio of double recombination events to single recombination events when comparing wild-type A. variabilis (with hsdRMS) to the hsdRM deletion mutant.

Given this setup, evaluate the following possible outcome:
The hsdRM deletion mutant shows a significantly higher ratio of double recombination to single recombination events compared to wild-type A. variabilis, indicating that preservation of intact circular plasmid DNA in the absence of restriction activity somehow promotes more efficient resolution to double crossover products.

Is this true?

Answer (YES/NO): NO